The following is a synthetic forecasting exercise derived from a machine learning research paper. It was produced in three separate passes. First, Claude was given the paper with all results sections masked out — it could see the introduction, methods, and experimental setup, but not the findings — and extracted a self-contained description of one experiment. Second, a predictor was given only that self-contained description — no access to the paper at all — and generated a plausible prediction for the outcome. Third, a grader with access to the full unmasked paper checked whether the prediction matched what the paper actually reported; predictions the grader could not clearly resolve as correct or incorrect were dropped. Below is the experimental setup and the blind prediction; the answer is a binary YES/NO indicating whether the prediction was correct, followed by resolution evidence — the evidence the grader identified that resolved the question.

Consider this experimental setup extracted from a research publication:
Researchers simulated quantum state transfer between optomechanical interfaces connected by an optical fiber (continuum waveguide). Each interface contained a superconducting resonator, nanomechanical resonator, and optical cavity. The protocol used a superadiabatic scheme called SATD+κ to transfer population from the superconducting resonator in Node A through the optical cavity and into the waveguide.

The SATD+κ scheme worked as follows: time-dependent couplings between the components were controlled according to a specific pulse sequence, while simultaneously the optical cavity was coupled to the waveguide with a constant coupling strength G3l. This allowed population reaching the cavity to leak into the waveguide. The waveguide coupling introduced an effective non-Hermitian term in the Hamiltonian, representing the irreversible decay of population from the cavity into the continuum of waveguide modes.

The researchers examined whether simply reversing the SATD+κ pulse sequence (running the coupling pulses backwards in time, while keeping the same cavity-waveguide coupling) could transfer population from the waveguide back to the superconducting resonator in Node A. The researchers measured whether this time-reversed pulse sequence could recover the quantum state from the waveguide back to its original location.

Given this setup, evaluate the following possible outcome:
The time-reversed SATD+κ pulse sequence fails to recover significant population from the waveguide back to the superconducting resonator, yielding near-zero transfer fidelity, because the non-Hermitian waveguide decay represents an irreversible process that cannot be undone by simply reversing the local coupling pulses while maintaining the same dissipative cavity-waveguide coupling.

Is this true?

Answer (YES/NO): YES